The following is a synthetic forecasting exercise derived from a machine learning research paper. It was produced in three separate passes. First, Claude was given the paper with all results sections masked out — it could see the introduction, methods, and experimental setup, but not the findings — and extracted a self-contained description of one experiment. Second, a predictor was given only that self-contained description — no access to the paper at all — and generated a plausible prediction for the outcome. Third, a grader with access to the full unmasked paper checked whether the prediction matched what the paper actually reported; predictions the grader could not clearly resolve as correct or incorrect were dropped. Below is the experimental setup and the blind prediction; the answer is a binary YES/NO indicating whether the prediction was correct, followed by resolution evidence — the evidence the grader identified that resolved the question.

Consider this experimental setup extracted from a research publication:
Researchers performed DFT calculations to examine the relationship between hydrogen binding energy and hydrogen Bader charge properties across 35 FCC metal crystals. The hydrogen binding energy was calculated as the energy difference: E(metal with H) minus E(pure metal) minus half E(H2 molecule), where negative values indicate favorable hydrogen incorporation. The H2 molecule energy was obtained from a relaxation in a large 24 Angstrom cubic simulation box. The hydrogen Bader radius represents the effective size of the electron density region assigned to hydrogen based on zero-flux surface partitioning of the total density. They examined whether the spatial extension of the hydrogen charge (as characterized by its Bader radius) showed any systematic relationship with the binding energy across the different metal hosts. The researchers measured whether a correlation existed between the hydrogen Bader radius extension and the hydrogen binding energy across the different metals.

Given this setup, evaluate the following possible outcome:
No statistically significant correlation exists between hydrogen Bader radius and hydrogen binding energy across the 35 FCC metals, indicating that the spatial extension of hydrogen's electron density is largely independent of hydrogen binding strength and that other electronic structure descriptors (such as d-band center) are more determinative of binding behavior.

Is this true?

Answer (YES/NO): NO